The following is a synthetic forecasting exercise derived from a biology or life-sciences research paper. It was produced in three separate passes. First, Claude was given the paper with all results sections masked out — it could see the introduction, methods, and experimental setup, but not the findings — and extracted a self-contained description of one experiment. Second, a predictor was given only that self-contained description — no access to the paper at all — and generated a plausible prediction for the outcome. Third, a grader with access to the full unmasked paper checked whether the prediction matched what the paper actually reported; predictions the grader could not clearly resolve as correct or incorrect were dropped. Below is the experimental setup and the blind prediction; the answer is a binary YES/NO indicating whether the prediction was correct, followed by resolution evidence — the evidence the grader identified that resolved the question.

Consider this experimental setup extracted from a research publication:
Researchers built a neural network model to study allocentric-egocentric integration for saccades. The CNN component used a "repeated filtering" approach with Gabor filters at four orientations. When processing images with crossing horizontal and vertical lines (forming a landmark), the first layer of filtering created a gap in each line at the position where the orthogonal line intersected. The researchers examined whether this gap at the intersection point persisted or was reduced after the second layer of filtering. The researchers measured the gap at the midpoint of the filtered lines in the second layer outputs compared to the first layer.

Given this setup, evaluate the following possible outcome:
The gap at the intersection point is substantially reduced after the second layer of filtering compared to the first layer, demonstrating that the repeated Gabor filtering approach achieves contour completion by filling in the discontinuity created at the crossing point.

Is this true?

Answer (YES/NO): YES